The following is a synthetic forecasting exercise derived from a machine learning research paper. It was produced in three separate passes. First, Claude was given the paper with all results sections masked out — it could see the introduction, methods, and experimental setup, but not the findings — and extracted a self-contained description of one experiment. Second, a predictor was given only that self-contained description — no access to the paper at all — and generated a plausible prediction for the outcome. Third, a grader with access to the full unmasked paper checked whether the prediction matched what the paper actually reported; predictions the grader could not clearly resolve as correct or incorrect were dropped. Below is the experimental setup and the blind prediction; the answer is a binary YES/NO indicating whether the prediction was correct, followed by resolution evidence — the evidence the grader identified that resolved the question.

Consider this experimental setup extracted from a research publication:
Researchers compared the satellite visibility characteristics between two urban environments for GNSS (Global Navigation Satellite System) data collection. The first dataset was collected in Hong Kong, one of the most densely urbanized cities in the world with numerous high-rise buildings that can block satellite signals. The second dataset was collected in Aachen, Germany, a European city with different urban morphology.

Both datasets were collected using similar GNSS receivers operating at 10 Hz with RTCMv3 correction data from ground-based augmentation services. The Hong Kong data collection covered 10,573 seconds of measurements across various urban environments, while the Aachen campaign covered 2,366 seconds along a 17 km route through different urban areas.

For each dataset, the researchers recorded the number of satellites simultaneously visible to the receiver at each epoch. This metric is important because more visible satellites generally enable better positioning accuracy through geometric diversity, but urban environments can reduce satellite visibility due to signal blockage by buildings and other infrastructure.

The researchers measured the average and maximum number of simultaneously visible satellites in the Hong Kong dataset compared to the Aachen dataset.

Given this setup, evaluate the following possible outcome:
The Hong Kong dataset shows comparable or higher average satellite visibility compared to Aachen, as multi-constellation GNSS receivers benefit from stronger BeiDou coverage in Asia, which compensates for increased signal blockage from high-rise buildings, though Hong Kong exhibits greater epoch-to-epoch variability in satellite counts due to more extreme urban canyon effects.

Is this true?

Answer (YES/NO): YES